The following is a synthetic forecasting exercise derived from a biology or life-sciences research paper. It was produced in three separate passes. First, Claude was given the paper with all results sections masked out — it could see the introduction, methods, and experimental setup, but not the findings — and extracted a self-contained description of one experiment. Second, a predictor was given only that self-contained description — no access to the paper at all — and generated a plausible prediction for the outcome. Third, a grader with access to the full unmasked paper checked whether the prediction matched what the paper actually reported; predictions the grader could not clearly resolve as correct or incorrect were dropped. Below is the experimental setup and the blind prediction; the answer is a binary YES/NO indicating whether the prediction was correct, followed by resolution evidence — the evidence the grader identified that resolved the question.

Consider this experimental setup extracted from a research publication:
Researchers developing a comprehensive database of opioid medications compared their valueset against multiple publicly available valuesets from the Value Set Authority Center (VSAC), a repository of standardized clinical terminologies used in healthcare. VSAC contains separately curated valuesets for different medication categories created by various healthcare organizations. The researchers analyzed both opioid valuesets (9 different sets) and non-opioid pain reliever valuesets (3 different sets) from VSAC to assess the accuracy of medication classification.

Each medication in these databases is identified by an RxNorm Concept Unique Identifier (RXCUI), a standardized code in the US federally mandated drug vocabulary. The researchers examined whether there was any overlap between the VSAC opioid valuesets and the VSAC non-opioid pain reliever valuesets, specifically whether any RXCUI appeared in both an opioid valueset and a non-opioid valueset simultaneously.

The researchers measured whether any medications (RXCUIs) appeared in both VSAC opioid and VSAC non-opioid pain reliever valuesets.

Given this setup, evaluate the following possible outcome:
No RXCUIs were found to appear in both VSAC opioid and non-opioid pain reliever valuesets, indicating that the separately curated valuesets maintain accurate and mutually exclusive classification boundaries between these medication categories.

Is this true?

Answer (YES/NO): NO